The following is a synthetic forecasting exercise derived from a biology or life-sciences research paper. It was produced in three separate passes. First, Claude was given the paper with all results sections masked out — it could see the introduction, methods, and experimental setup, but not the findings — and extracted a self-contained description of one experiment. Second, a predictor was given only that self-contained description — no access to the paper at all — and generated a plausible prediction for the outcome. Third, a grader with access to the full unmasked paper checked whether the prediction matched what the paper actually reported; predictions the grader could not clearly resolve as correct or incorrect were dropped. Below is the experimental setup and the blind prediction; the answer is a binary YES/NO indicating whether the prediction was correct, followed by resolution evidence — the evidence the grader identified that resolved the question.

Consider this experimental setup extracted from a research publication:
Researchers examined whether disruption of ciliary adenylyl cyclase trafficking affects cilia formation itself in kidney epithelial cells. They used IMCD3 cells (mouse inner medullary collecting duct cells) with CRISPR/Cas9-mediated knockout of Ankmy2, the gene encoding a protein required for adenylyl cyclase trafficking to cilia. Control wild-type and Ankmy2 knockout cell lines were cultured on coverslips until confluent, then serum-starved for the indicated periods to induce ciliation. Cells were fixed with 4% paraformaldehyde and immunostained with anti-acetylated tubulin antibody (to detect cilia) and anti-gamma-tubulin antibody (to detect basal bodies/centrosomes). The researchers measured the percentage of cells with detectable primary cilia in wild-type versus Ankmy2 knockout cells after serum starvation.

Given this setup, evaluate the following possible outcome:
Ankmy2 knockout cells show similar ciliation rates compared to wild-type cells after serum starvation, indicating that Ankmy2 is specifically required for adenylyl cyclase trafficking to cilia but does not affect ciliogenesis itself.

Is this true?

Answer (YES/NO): YES